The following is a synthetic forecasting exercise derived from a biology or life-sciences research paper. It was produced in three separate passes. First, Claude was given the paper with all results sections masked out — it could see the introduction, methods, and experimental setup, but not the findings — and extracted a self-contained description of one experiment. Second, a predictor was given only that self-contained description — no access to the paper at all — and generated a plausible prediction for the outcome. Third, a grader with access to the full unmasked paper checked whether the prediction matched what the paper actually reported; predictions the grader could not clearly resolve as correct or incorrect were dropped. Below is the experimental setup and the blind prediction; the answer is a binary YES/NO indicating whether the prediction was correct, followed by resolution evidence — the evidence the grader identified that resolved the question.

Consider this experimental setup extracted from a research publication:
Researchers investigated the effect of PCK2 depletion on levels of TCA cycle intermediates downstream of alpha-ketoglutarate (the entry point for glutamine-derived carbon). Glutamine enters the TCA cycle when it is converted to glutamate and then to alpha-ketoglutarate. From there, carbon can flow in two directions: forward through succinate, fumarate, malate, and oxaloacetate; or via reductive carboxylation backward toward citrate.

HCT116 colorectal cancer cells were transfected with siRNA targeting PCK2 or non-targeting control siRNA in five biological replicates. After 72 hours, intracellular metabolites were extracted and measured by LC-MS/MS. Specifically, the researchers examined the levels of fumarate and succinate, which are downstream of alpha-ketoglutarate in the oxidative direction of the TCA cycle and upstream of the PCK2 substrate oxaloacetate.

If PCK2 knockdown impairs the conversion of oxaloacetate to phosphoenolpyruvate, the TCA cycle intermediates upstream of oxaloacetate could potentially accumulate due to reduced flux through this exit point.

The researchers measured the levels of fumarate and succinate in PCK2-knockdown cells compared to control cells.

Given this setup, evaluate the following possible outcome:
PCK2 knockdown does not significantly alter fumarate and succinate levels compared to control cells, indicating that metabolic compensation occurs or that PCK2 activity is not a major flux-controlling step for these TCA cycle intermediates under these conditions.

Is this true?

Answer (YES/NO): NO